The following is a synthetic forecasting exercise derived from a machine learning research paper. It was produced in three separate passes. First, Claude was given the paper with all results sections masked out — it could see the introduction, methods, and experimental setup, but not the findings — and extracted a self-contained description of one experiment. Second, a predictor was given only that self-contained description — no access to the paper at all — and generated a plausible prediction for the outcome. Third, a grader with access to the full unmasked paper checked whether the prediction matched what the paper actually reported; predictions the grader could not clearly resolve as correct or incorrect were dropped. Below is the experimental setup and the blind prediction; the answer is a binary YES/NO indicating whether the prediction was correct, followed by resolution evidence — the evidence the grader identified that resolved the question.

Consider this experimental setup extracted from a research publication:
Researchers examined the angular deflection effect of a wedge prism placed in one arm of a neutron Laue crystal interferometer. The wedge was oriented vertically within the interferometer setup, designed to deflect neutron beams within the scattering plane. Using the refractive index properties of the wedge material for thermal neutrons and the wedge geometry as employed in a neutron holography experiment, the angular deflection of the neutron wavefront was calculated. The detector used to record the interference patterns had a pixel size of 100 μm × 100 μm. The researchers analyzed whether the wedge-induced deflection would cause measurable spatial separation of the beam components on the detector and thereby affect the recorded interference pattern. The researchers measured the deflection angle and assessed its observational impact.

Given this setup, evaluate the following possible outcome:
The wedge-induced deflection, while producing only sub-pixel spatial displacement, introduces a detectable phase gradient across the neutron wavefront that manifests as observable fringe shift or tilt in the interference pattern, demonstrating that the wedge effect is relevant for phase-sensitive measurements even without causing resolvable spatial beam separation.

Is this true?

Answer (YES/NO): NO